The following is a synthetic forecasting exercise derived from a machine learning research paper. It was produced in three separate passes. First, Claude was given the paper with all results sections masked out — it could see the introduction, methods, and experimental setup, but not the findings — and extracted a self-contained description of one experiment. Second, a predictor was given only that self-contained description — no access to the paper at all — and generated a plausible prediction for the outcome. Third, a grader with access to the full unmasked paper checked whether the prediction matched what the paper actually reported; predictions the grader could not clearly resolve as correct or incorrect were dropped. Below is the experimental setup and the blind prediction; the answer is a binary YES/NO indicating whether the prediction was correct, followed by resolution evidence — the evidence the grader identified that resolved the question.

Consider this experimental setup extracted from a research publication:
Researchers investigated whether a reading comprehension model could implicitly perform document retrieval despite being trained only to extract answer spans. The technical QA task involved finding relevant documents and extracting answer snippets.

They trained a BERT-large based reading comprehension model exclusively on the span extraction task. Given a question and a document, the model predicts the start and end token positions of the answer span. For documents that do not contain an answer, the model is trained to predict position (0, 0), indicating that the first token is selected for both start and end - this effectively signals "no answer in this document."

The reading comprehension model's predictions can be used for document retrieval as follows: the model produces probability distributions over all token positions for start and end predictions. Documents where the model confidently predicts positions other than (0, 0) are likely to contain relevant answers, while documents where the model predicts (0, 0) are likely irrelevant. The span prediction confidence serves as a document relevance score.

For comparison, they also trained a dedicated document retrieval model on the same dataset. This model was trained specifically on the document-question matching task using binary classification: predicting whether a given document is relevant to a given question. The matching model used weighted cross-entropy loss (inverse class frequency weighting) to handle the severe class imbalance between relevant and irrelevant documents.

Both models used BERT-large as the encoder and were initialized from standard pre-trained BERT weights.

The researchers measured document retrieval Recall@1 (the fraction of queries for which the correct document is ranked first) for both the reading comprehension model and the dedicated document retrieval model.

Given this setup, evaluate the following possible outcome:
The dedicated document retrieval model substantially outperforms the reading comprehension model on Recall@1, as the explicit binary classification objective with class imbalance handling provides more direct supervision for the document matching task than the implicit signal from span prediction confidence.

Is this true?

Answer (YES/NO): NO